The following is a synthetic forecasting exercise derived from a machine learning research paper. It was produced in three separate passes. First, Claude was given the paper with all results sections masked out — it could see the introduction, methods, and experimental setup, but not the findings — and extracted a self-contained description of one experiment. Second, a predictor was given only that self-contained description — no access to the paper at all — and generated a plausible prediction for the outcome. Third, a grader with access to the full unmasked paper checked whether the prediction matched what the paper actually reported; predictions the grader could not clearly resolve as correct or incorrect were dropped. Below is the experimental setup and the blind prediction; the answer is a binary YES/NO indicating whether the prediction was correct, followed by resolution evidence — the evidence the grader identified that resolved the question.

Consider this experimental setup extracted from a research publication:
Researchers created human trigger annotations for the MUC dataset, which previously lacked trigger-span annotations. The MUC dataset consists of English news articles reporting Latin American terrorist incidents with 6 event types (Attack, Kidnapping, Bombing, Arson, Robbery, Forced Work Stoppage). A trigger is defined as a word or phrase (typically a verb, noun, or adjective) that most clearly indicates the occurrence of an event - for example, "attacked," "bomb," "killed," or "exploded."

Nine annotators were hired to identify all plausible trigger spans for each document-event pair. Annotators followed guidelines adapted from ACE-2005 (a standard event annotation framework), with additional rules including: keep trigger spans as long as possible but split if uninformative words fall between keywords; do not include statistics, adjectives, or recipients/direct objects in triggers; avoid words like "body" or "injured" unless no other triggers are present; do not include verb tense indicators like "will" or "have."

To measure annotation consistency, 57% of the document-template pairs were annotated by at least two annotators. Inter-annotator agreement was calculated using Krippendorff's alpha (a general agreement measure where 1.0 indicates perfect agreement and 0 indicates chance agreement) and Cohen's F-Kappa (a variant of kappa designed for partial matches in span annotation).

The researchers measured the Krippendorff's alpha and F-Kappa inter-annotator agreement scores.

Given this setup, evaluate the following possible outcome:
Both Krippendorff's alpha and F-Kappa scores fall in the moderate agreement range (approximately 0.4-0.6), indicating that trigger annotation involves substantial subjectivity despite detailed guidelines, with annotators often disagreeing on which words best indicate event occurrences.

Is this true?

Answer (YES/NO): YES